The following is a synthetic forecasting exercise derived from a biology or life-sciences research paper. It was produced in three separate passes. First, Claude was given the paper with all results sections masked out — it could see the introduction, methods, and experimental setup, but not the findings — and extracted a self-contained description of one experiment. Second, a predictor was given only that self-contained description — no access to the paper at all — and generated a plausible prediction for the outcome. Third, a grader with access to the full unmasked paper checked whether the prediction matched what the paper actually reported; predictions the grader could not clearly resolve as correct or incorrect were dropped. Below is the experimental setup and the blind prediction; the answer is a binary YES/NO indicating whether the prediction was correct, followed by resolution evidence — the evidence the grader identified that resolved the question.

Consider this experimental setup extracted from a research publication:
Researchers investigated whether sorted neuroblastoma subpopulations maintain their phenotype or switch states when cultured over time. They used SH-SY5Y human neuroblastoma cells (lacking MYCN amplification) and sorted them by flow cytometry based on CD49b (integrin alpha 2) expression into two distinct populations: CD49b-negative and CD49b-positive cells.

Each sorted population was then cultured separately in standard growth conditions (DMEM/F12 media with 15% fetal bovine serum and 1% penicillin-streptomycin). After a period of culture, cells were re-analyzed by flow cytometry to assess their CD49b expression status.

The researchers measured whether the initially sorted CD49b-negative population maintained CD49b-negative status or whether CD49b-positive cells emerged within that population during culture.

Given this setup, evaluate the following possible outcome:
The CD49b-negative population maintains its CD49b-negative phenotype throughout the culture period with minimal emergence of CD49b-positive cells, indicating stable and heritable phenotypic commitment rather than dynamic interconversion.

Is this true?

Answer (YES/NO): NO